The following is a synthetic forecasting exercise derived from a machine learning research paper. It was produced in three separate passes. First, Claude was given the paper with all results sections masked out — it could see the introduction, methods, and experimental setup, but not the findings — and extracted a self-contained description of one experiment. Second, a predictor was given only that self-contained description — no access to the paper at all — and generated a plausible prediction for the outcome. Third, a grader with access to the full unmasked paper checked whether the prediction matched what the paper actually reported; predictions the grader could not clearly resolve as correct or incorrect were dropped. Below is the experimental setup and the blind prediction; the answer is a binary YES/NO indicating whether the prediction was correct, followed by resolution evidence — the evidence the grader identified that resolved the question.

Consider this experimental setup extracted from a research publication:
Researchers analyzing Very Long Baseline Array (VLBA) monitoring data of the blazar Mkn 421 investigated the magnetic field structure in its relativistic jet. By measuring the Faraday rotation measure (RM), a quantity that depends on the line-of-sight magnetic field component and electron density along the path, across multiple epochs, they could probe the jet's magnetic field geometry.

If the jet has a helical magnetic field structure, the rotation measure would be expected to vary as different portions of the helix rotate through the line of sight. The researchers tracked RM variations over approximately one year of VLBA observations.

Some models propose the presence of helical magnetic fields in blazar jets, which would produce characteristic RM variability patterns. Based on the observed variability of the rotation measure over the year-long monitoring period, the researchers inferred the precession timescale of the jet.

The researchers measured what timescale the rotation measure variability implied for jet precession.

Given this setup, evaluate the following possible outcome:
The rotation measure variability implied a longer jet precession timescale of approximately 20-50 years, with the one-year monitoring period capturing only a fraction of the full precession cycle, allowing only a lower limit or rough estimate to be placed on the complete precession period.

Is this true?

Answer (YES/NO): NO